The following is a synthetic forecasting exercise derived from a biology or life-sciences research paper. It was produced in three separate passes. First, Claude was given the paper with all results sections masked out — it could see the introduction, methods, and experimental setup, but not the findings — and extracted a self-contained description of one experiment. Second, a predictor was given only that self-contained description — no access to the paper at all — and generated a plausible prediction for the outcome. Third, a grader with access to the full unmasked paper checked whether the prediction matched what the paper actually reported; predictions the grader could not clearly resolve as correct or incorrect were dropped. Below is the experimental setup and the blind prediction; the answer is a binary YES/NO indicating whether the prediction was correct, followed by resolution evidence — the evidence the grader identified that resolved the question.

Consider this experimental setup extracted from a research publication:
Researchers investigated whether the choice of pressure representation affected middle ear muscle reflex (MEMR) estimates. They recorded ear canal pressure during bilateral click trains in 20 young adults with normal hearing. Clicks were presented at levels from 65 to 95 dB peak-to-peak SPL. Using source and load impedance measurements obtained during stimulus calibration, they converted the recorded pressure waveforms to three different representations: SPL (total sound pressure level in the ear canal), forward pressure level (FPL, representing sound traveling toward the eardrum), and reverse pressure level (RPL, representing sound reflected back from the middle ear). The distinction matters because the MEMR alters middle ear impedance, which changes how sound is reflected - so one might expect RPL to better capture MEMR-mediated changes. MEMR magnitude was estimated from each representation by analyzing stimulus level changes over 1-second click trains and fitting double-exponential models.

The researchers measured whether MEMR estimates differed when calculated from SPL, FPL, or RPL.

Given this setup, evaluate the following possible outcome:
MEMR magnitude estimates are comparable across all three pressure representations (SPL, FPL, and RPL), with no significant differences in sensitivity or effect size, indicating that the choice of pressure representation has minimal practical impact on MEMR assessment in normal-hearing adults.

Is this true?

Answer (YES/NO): YES